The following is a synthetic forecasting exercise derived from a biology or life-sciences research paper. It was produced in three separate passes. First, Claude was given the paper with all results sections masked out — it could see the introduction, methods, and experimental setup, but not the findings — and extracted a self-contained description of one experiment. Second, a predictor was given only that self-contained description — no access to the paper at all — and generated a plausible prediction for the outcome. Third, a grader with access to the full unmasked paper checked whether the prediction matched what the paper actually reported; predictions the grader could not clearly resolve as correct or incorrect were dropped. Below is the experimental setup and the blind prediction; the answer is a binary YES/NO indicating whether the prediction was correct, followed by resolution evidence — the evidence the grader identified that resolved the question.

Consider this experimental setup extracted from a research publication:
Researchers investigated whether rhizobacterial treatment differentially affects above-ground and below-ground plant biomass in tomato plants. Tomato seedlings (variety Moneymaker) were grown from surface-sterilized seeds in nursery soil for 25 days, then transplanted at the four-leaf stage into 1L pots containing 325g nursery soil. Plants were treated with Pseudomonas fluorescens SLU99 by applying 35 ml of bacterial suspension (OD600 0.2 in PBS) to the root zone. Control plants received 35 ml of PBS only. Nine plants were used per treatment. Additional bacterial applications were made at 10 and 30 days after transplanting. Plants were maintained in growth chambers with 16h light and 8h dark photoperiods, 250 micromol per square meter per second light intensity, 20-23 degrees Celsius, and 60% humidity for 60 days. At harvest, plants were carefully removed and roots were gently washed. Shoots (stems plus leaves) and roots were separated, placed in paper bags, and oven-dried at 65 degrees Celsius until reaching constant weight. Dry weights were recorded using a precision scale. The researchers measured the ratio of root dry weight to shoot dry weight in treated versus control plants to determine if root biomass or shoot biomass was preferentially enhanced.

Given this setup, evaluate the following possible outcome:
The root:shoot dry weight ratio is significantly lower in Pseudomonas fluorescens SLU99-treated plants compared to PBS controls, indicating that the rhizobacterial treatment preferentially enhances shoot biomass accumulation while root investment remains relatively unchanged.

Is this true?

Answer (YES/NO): YES